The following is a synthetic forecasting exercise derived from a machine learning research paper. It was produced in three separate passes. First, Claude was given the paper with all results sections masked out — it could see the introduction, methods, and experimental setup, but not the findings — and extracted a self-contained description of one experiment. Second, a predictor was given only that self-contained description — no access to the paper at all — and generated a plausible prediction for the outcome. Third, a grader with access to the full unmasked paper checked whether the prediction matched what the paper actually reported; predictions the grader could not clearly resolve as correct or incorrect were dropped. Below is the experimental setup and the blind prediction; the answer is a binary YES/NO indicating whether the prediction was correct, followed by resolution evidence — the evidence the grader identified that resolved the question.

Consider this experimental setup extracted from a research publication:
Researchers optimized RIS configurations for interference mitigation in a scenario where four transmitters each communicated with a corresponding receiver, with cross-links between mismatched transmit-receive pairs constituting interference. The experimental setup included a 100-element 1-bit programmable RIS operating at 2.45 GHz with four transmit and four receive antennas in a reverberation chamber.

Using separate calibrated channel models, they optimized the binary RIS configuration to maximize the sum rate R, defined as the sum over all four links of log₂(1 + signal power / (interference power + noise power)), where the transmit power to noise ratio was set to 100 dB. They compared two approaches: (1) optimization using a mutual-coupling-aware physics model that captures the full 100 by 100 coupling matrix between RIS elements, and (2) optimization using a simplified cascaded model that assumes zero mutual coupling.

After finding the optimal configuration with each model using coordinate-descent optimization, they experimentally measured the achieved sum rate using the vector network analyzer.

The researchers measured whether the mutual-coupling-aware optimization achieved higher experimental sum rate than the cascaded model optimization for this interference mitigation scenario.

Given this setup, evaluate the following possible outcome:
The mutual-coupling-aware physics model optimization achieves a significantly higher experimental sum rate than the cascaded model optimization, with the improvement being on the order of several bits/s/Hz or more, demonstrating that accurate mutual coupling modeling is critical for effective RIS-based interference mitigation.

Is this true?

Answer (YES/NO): NO